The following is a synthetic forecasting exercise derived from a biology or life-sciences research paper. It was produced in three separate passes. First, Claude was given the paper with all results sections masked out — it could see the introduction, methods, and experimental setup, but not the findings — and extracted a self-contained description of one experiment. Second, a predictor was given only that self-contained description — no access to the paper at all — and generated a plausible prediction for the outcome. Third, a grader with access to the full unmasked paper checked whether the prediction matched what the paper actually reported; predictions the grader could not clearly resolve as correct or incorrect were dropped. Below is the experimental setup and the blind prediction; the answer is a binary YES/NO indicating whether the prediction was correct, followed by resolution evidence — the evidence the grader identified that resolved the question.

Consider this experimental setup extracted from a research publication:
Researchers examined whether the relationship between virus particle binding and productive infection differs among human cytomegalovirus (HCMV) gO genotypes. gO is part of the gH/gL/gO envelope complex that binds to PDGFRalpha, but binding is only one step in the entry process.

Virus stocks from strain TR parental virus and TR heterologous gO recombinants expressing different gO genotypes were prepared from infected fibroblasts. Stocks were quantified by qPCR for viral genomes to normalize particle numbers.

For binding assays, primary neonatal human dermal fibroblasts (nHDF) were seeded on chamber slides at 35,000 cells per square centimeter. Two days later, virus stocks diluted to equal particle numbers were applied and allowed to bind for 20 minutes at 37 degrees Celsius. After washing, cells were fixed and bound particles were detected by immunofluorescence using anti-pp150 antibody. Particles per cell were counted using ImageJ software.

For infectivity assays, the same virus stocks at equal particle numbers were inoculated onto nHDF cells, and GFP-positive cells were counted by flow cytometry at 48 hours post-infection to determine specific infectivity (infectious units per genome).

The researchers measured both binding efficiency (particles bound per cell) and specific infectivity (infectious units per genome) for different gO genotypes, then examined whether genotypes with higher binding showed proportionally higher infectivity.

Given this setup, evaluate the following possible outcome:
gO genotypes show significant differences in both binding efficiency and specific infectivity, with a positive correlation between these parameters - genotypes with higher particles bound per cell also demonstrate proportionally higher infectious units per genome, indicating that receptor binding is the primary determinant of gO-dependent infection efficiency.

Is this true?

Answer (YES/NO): NO